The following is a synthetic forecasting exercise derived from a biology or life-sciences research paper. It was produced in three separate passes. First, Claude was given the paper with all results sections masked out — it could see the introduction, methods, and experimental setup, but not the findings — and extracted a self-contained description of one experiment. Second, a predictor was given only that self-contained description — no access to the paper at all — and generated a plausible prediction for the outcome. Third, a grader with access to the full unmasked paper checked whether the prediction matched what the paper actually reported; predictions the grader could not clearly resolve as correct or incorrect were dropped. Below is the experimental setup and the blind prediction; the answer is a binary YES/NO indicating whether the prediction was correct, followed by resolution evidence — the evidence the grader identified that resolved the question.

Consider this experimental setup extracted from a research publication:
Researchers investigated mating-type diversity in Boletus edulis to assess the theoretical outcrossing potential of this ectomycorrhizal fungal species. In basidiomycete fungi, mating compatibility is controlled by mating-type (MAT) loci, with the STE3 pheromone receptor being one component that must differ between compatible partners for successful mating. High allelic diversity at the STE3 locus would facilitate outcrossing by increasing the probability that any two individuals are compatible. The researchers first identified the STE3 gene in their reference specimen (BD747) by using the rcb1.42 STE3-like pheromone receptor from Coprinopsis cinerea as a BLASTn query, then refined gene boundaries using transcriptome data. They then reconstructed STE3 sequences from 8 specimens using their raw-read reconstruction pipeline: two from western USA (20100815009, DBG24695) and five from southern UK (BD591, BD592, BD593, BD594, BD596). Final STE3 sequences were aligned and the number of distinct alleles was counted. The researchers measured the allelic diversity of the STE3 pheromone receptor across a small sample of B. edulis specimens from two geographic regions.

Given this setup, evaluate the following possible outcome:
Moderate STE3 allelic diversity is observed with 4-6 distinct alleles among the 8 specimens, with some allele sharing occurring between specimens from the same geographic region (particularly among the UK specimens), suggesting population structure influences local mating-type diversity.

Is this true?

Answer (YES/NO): NO